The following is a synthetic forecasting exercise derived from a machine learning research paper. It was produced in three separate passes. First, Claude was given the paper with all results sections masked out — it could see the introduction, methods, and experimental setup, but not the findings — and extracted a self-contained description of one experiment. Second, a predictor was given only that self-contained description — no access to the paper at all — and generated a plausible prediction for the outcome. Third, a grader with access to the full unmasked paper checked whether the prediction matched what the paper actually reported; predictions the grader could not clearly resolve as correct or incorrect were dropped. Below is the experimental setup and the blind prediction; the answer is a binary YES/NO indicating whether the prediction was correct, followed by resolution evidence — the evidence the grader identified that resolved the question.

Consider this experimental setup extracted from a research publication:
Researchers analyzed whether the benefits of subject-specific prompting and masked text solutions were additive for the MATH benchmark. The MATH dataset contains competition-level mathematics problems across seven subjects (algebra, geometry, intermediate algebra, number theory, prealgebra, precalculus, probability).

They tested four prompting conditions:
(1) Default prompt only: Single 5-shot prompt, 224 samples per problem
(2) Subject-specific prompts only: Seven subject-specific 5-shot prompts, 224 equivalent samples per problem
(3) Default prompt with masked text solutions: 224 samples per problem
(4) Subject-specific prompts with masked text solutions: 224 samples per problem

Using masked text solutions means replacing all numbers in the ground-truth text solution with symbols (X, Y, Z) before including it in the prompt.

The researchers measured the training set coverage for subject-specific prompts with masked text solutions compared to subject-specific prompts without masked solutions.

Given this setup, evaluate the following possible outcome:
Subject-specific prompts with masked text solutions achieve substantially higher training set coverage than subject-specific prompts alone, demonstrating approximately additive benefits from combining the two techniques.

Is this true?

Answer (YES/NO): NO